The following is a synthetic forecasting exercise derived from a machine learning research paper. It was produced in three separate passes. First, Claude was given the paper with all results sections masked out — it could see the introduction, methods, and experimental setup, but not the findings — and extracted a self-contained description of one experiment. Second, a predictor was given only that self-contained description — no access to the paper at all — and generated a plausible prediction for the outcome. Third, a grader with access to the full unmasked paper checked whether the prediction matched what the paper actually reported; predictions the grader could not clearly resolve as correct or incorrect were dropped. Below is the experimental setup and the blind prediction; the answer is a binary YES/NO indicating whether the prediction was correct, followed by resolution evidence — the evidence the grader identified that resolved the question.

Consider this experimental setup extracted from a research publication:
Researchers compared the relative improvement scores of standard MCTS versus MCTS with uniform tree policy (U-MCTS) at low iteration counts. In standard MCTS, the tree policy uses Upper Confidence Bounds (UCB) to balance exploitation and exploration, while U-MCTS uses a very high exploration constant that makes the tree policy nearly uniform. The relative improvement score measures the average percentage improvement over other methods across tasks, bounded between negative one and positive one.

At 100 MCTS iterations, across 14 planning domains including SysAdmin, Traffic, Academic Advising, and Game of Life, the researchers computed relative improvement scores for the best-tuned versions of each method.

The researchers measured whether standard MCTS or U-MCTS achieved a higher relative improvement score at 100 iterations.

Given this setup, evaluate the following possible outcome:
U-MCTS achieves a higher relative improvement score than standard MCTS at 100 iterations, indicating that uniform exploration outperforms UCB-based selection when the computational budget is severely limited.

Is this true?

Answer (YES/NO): NO